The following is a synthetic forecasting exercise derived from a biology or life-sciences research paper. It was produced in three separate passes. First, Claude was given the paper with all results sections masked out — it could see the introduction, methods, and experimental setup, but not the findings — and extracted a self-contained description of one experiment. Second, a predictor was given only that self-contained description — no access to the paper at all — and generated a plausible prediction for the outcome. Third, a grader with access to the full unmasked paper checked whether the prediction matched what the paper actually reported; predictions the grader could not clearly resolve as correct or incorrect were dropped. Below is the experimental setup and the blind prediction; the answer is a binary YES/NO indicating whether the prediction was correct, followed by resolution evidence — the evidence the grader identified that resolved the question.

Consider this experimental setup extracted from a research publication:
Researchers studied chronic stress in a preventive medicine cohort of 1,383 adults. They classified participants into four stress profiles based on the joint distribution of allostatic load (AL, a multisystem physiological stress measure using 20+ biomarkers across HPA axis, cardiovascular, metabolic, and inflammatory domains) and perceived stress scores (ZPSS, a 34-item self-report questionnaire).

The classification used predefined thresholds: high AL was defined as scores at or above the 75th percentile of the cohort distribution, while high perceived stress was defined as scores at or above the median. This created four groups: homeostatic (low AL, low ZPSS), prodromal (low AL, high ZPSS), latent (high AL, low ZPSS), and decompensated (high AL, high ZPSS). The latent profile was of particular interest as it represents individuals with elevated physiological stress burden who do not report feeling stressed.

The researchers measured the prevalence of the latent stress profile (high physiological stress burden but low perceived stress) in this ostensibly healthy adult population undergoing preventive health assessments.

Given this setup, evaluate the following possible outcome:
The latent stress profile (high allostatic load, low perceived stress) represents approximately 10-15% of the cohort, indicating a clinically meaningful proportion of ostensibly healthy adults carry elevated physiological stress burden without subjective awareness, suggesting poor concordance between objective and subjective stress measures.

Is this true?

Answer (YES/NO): YES